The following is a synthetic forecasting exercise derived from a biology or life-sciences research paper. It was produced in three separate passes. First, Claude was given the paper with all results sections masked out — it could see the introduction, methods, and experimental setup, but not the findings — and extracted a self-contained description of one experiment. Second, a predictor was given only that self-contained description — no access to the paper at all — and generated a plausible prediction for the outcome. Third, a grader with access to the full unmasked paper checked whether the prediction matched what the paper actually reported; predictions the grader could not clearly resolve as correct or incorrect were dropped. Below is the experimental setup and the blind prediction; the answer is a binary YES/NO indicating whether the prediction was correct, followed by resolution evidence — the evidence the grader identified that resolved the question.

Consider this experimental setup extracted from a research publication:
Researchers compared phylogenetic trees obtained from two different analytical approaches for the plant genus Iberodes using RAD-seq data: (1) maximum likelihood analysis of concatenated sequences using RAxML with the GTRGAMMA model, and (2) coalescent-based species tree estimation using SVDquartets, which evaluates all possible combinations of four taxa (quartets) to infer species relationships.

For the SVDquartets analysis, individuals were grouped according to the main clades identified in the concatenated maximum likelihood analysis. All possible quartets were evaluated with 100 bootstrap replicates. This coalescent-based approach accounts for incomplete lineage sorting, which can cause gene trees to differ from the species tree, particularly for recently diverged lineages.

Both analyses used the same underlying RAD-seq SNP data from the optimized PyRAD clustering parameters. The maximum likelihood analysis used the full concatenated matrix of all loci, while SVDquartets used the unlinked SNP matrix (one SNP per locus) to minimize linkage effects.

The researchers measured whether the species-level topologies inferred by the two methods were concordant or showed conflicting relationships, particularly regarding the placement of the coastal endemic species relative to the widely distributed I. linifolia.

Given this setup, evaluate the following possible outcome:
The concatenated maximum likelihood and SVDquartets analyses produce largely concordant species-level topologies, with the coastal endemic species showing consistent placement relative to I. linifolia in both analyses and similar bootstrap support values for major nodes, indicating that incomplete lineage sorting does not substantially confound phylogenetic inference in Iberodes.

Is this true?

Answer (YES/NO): NO